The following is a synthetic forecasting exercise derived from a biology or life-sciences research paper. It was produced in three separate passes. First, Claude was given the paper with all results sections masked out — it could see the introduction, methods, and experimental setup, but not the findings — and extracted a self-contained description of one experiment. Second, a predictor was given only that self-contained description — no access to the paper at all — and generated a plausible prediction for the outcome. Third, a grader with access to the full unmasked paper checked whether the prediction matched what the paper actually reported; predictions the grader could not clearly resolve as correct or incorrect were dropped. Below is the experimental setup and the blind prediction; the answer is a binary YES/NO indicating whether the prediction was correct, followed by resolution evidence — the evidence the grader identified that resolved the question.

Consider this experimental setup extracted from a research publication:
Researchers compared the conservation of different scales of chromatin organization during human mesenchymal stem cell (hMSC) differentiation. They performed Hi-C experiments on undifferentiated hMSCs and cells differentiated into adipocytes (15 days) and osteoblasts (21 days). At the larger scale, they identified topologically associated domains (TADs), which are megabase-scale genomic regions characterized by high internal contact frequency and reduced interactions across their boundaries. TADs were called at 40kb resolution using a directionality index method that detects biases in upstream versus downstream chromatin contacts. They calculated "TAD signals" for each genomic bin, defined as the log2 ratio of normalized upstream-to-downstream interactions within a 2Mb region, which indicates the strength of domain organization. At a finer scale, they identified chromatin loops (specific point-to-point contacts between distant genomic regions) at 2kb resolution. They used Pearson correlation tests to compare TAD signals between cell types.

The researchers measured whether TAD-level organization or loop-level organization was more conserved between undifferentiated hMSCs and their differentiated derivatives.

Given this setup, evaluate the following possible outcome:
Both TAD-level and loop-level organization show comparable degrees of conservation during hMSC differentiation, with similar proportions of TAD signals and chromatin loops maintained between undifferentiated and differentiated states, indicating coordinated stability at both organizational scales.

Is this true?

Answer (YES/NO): NO